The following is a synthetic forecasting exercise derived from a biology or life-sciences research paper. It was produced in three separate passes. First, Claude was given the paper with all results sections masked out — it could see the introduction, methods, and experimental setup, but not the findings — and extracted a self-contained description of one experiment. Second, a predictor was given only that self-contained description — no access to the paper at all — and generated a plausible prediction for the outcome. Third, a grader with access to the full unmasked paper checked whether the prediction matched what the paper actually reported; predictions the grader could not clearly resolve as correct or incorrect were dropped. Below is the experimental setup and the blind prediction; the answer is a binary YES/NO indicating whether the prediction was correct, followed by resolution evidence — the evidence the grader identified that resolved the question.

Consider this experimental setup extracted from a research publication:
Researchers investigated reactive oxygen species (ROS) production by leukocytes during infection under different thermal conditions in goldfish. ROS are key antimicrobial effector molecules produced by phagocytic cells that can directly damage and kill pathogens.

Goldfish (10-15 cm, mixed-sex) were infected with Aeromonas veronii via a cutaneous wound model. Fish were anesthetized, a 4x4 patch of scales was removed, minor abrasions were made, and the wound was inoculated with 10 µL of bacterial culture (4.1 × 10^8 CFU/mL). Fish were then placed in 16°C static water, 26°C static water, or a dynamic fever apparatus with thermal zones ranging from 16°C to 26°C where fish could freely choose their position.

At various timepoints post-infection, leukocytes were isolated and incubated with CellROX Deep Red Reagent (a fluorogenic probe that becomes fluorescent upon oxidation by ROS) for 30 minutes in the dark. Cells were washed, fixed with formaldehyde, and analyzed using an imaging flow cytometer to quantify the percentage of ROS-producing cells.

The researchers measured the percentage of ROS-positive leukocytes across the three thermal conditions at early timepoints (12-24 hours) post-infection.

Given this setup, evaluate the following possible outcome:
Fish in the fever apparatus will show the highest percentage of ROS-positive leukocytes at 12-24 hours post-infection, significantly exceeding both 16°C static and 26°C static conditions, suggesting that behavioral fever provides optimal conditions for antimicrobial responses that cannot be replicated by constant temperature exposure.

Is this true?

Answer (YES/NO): NO